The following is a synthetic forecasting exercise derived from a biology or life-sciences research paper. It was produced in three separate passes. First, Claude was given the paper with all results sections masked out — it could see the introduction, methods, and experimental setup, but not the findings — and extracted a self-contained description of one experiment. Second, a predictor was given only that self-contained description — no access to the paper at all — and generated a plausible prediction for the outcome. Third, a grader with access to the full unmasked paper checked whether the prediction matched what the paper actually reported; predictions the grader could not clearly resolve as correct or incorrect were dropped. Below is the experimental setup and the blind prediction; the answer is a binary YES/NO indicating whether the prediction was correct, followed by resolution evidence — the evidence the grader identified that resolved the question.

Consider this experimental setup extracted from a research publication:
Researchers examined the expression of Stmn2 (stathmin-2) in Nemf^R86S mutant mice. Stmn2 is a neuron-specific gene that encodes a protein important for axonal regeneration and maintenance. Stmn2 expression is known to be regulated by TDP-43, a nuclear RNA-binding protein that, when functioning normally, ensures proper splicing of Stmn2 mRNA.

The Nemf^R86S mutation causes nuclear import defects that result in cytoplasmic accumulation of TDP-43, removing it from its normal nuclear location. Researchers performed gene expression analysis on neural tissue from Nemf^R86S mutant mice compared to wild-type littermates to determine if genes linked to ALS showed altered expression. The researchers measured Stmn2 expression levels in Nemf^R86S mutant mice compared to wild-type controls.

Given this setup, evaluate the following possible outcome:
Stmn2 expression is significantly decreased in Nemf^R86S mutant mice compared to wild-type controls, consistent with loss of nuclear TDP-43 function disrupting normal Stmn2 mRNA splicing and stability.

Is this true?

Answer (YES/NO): YES